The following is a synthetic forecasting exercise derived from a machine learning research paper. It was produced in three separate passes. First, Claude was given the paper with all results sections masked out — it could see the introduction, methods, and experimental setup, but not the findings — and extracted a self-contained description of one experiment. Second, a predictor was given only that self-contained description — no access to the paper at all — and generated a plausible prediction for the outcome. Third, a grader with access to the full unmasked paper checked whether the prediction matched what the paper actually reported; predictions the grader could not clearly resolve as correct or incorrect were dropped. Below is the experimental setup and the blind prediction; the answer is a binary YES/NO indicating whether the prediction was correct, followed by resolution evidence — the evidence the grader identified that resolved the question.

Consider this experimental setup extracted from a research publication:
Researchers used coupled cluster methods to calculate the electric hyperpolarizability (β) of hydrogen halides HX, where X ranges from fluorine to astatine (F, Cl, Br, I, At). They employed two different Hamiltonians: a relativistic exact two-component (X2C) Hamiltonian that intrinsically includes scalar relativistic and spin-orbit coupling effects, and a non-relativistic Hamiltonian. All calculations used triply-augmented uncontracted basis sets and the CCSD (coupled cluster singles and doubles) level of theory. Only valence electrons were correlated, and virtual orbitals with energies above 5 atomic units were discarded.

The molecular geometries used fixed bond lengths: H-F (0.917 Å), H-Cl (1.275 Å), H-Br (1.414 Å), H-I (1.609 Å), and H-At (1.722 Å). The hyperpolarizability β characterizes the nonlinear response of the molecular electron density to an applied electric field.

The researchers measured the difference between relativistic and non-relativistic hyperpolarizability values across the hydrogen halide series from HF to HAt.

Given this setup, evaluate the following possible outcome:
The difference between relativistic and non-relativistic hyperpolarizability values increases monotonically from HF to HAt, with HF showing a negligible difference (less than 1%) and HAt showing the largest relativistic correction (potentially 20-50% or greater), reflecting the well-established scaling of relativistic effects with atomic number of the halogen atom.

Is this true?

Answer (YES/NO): YES